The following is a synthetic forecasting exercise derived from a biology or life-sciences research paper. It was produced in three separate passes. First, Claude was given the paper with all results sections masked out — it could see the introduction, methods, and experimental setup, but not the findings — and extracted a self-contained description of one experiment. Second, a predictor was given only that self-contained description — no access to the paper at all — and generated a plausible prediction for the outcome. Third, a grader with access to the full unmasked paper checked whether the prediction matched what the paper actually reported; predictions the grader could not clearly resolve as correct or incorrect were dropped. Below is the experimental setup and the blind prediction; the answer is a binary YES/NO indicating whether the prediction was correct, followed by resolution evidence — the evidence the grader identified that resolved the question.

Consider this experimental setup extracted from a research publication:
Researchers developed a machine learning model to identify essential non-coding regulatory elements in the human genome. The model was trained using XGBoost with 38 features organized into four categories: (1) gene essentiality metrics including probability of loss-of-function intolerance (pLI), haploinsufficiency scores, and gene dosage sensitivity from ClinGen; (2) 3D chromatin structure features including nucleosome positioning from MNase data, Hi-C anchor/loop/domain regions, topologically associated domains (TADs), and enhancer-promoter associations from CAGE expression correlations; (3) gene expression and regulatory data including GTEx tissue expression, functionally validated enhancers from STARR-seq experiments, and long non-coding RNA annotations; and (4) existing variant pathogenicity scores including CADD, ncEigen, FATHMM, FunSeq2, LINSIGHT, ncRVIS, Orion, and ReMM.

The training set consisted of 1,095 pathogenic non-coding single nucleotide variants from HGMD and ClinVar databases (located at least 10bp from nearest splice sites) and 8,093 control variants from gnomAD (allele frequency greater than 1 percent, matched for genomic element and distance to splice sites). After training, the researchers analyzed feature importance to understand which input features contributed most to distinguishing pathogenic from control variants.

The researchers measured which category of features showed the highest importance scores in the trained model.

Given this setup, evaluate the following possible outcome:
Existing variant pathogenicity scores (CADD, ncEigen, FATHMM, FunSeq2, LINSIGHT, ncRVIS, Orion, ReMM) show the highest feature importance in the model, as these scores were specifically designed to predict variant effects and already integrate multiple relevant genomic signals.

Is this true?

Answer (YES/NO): NO